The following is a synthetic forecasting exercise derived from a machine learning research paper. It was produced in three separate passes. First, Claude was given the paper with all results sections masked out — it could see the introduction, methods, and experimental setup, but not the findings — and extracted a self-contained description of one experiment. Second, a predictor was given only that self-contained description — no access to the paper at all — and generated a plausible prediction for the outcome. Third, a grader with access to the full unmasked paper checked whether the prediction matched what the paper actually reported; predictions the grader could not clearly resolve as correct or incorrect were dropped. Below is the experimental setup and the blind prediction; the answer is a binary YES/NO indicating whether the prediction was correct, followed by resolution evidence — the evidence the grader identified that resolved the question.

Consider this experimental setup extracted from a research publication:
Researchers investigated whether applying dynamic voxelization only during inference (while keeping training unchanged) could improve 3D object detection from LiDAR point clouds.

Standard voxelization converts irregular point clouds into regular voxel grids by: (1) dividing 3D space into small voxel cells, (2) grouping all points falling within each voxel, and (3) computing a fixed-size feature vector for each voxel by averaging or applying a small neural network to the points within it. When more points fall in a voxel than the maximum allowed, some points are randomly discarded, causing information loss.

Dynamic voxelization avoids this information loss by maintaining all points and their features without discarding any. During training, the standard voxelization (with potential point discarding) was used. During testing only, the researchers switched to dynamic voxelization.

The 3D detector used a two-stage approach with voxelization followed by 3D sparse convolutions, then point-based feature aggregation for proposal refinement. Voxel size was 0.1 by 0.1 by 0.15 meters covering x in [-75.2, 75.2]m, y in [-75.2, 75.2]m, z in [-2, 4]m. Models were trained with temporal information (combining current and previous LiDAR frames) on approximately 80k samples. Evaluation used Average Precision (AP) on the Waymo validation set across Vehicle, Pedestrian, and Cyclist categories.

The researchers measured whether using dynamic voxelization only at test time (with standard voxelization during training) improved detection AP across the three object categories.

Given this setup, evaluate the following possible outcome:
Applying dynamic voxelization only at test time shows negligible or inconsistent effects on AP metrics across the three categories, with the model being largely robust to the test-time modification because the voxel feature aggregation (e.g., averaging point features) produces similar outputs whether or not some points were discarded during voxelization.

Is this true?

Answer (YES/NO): NO